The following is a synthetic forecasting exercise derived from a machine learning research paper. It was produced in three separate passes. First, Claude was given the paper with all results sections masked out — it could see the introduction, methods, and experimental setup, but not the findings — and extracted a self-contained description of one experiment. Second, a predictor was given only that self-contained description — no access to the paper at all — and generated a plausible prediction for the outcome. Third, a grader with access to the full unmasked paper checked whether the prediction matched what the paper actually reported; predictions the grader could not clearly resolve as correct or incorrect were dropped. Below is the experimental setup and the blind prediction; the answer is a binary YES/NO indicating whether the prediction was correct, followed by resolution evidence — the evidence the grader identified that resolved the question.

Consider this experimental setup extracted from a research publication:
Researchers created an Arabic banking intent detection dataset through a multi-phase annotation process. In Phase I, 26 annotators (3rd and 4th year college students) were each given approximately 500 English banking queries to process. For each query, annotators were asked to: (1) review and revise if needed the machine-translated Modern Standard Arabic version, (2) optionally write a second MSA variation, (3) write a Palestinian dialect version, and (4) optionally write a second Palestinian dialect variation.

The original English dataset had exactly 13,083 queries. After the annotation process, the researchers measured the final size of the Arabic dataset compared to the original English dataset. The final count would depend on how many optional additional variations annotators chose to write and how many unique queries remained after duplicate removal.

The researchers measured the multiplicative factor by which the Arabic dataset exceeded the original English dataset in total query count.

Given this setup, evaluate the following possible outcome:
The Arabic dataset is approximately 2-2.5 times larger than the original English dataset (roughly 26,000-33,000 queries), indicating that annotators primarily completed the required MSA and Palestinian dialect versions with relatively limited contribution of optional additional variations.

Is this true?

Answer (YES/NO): YES